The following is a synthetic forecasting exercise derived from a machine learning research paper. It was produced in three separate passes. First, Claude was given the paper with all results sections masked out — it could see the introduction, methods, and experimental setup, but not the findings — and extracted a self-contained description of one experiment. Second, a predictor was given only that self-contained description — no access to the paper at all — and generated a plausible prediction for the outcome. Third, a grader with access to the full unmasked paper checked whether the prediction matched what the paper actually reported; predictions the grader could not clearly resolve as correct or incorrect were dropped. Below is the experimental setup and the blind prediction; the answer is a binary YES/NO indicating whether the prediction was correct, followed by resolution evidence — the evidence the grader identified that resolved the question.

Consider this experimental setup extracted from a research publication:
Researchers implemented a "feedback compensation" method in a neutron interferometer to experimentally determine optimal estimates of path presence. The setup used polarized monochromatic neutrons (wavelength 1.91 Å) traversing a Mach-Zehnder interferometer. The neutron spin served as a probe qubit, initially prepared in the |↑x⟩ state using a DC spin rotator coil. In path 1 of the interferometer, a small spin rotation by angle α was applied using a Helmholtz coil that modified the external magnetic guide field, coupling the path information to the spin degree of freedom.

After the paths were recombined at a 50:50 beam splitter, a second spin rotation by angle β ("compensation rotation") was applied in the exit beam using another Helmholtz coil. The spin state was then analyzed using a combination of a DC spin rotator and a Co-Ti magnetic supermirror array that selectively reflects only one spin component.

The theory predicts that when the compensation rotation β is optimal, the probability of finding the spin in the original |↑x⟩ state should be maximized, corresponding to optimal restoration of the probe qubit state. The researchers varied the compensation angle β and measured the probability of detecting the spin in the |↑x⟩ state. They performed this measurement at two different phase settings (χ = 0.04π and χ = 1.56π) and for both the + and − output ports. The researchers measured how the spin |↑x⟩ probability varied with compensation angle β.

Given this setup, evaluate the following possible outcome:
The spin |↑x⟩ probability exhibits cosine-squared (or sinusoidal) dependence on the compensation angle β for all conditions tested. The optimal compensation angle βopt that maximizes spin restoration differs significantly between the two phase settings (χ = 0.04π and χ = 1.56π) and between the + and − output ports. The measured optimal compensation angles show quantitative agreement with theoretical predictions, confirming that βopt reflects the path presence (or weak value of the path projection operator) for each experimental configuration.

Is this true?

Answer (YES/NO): NO